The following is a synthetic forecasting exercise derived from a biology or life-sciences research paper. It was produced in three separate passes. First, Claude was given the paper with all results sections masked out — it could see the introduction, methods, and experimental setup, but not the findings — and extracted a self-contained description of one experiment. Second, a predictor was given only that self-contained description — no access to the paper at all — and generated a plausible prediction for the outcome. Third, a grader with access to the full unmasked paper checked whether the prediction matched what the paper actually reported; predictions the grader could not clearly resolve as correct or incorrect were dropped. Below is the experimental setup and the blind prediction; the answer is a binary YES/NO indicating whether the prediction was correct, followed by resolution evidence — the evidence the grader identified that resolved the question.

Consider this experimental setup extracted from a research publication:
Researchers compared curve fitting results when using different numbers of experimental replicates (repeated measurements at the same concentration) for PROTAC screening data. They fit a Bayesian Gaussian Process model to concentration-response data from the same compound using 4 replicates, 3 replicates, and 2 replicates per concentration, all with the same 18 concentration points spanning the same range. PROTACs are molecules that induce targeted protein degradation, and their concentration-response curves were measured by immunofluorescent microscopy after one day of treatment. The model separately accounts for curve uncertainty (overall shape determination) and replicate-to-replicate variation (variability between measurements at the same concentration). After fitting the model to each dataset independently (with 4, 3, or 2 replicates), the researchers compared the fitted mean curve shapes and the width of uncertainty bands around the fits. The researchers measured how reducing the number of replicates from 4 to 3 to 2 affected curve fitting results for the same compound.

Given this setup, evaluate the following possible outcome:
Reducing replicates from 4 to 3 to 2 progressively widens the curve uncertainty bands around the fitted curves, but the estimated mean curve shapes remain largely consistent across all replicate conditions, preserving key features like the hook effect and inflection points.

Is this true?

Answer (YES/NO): NO